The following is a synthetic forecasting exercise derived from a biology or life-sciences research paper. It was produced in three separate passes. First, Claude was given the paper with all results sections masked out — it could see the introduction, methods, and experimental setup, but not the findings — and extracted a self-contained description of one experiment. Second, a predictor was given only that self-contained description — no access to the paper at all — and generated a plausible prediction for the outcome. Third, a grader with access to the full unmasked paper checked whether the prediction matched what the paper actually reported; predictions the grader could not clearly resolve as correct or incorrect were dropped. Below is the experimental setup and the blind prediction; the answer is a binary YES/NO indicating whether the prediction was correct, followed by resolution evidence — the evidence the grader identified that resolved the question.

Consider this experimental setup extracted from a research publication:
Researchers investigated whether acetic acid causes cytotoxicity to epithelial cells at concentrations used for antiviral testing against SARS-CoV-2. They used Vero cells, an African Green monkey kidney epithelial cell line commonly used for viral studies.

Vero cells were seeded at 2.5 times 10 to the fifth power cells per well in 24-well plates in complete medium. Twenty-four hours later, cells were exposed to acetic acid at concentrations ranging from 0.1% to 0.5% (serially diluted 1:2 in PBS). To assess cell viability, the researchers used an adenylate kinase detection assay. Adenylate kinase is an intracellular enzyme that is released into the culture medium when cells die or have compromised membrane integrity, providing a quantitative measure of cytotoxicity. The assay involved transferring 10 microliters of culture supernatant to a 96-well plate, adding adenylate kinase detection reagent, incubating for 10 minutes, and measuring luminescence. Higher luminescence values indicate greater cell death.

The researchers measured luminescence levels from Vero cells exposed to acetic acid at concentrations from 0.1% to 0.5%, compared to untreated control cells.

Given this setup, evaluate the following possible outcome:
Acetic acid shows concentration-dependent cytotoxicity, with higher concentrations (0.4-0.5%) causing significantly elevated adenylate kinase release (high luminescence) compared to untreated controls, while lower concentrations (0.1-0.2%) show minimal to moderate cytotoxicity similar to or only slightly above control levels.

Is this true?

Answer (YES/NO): NO